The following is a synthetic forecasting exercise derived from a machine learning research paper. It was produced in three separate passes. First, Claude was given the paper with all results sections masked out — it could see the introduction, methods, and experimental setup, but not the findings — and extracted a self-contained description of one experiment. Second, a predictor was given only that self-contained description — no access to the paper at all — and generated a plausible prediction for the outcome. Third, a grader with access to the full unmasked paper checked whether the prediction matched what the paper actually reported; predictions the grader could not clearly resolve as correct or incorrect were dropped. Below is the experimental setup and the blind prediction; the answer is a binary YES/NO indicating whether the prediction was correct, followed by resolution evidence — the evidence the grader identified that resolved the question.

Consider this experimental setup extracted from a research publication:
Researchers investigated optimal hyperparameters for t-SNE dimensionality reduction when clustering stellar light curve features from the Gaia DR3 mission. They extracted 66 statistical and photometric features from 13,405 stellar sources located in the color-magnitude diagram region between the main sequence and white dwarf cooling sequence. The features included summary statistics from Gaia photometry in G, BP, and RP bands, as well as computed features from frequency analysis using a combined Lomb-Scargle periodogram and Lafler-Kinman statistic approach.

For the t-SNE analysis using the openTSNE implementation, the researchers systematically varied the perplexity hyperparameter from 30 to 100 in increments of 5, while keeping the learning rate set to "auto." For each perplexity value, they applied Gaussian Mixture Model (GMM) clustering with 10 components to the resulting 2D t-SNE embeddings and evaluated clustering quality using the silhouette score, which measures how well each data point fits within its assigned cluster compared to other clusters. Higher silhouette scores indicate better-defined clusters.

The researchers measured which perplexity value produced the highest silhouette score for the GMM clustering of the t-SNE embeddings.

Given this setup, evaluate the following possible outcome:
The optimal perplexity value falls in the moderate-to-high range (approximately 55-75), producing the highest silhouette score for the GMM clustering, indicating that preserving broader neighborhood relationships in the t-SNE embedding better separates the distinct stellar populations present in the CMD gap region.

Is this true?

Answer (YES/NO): YES